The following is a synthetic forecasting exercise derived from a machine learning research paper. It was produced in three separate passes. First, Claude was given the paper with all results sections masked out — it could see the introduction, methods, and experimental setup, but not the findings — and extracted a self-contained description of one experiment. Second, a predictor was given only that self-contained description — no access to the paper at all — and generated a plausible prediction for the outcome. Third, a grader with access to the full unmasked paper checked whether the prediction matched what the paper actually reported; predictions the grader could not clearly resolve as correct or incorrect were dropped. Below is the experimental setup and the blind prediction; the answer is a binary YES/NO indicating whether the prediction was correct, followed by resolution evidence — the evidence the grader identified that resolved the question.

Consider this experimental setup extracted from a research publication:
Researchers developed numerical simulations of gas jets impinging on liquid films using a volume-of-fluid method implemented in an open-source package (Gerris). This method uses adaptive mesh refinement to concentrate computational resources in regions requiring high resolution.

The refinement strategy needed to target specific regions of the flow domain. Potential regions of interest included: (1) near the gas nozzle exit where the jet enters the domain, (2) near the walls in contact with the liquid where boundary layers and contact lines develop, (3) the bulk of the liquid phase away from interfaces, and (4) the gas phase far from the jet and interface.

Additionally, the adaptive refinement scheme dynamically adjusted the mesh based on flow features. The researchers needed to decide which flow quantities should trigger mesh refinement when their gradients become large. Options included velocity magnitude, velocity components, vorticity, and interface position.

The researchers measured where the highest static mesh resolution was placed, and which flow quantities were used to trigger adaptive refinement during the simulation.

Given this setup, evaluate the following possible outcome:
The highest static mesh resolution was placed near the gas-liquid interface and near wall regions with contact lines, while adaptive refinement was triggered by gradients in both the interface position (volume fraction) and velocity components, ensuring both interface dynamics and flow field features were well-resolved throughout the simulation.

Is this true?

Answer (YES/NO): NO